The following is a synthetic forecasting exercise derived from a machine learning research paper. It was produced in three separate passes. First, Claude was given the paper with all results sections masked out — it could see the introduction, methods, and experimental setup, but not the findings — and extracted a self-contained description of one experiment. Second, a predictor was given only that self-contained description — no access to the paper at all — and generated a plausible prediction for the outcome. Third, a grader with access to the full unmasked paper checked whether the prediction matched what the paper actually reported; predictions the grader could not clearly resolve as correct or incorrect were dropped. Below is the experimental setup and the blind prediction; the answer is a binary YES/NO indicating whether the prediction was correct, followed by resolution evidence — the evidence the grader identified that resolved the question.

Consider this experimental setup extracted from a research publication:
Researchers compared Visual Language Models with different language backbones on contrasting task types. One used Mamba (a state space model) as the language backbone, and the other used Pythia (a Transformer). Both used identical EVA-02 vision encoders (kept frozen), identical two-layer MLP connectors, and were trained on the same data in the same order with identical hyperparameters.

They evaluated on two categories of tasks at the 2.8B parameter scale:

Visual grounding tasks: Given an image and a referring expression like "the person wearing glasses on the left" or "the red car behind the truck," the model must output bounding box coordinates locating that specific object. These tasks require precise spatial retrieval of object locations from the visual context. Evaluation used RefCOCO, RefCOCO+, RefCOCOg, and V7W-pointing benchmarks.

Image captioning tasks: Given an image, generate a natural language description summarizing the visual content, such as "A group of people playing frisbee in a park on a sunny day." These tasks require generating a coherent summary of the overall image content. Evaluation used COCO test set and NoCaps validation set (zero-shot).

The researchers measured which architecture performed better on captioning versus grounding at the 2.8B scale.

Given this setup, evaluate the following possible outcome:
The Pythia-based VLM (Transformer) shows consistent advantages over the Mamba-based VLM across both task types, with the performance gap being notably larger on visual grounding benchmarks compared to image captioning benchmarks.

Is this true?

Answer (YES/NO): NO